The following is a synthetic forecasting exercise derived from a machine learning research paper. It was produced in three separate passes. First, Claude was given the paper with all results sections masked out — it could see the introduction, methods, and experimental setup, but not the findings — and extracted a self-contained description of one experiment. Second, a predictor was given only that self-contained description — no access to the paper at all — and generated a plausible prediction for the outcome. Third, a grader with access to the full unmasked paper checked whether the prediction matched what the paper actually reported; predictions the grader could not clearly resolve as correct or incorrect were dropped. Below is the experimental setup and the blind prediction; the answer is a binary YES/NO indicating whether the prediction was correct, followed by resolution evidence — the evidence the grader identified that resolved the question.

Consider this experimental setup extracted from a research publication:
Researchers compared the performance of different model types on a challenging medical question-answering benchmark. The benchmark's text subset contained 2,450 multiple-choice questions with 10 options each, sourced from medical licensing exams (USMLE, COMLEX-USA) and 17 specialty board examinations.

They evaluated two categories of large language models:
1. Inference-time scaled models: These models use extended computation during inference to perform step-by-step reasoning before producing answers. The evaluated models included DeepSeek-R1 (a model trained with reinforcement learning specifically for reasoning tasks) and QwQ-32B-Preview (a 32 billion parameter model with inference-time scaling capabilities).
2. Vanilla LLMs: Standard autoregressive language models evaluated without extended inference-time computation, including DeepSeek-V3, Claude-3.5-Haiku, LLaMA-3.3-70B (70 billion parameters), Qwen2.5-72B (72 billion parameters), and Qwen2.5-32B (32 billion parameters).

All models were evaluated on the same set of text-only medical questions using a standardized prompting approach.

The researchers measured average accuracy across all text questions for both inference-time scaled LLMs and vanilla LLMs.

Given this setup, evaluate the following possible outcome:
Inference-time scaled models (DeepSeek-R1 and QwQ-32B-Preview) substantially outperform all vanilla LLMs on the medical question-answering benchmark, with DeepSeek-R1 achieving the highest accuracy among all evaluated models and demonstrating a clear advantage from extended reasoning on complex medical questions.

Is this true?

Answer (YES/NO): NO